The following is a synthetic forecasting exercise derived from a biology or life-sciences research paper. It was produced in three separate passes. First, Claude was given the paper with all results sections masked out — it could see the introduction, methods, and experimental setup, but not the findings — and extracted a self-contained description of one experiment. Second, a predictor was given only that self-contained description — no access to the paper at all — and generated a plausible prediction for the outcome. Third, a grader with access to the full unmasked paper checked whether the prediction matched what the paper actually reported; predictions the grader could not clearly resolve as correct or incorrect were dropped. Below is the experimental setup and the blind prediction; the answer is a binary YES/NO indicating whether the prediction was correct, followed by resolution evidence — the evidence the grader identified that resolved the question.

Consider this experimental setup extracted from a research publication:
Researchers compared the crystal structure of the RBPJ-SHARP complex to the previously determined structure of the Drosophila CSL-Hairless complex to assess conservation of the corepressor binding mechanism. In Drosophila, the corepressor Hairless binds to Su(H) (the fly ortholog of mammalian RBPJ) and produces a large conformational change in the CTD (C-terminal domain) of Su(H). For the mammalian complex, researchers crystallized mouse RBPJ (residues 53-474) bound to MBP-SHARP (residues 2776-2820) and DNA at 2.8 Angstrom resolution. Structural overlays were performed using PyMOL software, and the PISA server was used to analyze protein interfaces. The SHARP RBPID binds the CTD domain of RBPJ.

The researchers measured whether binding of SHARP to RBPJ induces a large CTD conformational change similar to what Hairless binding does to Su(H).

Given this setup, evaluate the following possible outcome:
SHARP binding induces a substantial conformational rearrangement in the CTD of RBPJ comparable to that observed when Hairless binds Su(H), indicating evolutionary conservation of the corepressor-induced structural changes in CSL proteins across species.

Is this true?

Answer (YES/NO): NO